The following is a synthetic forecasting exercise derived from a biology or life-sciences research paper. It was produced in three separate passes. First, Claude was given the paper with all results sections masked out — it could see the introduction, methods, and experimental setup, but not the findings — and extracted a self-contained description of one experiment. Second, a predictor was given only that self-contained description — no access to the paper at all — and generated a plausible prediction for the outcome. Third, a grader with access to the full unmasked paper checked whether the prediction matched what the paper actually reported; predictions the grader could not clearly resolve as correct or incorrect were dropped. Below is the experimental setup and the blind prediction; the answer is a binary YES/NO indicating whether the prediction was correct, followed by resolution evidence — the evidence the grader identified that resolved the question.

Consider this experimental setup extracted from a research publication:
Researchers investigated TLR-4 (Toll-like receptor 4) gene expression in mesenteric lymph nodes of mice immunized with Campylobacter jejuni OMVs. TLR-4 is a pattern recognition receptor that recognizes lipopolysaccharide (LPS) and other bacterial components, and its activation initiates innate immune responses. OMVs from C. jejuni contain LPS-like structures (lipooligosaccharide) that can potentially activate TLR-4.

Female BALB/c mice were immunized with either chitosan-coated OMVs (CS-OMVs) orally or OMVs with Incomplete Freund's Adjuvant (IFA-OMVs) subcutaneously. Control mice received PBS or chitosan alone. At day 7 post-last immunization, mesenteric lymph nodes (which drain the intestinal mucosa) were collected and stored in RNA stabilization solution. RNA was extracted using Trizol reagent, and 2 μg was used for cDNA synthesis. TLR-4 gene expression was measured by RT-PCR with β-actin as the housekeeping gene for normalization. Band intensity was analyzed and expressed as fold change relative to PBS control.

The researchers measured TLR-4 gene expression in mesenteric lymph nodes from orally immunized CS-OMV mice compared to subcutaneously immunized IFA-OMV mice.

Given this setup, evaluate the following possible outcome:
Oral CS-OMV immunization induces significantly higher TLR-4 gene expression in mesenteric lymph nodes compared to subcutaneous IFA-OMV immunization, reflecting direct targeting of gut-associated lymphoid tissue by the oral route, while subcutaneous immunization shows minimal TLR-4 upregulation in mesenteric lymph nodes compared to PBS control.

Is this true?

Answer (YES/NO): NO